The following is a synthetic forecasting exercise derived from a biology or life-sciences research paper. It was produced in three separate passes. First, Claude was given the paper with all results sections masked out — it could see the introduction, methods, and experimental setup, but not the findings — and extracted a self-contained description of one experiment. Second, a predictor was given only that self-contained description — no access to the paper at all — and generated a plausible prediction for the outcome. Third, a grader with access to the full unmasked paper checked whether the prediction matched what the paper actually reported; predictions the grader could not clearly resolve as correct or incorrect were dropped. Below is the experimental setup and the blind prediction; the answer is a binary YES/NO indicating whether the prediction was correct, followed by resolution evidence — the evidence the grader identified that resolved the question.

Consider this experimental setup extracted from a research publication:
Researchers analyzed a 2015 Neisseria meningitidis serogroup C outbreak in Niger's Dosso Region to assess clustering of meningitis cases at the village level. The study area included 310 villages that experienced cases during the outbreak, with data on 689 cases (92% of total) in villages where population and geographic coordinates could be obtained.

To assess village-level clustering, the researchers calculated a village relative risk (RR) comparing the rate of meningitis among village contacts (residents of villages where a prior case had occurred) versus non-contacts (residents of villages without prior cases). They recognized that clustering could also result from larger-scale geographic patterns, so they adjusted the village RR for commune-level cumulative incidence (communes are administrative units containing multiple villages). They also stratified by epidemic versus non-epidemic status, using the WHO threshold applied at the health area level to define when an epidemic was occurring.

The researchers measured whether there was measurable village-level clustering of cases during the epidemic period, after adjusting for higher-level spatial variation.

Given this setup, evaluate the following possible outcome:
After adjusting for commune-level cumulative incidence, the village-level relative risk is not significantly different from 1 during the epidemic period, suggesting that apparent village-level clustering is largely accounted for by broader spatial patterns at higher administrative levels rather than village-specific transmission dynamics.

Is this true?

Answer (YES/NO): NO